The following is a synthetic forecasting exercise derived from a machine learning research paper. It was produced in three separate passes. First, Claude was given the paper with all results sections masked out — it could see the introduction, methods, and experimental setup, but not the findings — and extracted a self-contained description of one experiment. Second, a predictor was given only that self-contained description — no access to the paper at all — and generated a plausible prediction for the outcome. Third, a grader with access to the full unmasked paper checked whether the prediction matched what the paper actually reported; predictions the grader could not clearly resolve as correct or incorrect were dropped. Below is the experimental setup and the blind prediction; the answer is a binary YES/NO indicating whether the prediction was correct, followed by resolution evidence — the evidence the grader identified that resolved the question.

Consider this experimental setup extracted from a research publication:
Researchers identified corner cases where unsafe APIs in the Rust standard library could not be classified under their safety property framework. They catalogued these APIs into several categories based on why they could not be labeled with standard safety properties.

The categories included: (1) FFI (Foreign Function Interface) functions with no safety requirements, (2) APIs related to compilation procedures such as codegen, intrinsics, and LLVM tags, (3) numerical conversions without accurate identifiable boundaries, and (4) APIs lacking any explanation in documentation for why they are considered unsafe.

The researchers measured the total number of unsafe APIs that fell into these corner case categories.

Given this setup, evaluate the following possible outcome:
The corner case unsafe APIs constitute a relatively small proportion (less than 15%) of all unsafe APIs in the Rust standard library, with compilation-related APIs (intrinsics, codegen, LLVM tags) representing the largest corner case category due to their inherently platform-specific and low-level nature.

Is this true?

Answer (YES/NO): YES